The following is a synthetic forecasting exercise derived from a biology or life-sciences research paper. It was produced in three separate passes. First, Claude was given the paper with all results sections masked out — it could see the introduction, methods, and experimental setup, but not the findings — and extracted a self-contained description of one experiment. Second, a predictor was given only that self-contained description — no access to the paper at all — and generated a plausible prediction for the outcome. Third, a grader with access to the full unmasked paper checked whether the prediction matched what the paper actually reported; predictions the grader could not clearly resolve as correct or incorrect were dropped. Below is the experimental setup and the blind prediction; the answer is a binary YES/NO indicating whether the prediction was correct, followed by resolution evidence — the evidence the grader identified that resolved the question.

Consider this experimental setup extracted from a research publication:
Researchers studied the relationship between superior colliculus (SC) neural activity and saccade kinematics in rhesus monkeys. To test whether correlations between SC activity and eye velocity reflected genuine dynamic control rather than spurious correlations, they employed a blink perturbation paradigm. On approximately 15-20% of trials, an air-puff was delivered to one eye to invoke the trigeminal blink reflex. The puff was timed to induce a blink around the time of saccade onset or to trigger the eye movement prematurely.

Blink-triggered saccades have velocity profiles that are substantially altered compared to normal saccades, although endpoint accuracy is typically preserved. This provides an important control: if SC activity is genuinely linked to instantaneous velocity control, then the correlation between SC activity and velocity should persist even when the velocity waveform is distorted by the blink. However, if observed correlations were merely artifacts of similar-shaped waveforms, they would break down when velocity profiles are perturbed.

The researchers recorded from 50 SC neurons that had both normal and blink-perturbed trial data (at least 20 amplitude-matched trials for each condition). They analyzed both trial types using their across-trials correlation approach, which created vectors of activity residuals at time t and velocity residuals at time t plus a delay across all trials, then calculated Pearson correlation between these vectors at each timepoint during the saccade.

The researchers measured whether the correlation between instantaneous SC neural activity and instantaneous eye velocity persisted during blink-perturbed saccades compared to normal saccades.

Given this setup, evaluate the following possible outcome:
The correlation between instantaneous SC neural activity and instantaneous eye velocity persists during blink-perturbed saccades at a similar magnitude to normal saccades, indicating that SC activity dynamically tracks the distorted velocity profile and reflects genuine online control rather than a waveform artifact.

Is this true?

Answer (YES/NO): YES